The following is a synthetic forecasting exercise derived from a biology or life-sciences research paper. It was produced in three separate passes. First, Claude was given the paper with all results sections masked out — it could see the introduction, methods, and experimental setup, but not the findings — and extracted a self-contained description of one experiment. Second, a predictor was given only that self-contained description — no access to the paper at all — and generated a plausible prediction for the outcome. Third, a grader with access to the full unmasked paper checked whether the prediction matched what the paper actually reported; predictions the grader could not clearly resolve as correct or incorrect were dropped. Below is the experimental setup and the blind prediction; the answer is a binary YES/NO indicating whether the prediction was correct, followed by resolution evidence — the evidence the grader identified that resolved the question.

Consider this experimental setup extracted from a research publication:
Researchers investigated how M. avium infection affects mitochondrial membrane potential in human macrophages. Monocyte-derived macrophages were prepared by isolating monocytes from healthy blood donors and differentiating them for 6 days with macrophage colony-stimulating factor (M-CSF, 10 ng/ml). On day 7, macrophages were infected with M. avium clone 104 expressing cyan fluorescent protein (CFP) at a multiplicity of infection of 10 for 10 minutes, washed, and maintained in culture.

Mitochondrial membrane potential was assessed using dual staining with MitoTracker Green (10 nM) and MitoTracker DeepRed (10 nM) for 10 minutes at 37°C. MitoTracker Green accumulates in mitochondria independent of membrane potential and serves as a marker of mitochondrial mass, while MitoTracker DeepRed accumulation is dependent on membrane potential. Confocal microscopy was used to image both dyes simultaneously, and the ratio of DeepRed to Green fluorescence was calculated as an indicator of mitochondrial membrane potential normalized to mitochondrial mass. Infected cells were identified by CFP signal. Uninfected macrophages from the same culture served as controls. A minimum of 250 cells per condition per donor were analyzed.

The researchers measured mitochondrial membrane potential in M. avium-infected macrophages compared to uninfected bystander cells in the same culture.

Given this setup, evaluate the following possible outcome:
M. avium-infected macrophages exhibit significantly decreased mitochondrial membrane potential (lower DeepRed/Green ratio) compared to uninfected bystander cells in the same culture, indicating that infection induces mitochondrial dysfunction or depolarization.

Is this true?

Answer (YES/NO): NO